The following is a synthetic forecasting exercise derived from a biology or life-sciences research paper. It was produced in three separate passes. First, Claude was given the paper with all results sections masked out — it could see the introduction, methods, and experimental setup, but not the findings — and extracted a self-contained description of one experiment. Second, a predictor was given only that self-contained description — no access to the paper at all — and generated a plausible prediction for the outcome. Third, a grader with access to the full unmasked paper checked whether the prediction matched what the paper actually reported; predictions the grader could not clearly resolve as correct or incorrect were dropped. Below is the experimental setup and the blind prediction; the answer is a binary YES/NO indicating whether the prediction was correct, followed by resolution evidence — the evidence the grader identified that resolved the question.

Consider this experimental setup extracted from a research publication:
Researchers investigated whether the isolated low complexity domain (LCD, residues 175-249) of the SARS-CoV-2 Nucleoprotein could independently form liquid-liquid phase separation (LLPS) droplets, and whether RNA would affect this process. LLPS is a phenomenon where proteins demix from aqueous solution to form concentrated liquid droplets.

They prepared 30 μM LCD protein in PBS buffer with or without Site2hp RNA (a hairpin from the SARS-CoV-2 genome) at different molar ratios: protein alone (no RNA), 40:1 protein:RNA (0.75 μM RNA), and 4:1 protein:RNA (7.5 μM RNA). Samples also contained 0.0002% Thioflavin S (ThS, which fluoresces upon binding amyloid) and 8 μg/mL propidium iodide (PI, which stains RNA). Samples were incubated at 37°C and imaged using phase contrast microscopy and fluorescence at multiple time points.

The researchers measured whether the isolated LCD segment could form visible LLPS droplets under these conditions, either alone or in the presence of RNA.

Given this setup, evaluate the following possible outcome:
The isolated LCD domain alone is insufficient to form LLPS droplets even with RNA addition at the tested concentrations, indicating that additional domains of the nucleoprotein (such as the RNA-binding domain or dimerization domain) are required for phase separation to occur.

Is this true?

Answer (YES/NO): NO